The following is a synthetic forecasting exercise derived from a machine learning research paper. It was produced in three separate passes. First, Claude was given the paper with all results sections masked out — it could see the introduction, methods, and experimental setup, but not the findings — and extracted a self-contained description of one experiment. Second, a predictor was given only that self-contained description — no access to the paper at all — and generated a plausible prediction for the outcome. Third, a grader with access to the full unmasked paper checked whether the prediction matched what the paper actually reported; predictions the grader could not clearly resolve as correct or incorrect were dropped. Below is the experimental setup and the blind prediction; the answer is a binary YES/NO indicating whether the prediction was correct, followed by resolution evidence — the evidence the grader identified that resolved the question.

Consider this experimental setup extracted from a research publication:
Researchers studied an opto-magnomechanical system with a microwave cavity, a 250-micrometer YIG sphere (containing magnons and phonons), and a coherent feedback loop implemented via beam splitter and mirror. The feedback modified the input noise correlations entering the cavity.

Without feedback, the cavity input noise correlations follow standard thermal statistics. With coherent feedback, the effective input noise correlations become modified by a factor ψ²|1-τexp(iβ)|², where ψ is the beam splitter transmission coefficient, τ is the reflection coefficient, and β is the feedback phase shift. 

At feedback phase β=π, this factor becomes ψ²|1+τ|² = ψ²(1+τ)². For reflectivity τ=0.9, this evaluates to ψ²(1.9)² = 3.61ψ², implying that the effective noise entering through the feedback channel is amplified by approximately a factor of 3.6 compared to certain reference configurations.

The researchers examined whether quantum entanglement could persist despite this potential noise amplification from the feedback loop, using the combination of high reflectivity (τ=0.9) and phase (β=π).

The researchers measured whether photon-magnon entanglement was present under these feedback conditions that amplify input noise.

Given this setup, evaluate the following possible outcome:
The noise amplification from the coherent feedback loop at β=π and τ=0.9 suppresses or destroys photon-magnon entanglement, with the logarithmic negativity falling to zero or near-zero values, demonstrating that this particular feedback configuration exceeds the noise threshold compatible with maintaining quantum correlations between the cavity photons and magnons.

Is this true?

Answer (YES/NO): NO